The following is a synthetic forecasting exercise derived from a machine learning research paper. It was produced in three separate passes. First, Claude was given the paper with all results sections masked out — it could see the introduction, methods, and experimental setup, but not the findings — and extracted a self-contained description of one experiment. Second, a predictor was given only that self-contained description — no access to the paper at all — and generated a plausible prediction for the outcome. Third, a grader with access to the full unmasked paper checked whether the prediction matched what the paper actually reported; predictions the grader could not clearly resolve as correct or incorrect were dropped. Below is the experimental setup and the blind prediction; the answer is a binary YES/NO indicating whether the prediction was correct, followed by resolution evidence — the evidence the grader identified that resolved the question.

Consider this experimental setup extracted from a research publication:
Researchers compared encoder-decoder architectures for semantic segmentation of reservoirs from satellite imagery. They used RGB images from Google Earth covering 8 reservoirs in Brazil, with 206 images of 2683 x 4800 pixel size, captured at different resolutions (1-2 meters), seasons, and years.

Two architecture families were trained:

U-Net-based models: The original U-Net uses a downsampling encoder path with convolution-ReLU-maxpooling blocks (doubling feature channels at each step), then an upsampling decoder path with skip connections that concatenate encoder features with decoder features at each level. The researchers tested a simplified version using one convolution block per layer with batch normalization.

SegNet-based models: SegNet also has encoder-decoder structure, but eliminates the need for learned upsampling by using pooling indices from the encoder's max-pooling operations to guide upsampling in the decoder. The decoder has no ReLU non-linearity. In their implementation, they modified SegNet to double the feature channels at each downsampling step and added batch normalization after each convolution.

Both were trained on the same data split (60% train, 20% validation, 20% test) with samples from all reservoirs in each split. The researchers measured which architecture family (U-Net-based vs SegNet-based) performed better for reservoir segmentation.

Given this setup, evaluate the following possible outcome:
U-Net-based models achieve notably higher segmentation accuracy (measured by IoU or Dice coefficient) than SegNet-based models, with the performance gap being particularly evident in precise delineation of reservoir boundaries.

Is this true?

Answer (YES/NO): NO